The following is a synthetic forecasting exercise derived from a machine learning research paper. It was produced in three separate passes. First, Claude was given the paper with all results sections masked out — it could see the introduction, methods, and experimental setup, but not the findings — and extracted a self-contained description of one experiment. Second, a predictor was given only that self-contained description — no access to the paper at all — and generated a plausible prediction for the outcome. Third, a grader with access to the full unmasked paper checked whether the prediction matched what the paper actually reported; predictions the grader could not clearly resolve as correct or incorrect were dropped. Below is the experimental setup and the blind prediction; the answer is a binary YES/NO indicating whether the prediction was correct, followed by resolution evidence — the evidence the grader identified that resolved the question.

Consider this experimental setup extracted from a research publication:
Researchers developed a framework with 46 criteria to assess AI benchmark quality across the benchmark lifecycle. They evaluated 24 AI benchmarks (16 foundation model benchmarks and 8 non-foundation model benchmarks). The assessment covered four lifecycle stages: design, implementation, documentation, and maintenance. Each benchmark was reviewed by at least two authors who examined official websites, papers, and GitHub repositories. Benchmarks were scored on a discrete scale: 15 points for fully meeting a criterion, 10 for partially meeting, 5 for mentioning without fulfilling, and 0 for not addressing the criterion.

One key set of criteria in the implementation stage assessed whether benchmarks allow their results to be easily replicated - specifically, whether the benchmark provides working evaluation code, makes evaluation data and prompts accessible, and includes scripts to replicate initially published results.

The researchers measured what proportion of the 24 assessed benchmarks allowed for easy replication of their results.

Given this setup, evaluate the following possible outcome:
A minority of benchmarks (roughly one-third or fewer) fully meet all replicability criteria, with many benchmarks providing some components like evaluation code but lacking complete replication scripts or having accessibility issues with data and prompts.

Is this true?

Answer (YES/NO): YES